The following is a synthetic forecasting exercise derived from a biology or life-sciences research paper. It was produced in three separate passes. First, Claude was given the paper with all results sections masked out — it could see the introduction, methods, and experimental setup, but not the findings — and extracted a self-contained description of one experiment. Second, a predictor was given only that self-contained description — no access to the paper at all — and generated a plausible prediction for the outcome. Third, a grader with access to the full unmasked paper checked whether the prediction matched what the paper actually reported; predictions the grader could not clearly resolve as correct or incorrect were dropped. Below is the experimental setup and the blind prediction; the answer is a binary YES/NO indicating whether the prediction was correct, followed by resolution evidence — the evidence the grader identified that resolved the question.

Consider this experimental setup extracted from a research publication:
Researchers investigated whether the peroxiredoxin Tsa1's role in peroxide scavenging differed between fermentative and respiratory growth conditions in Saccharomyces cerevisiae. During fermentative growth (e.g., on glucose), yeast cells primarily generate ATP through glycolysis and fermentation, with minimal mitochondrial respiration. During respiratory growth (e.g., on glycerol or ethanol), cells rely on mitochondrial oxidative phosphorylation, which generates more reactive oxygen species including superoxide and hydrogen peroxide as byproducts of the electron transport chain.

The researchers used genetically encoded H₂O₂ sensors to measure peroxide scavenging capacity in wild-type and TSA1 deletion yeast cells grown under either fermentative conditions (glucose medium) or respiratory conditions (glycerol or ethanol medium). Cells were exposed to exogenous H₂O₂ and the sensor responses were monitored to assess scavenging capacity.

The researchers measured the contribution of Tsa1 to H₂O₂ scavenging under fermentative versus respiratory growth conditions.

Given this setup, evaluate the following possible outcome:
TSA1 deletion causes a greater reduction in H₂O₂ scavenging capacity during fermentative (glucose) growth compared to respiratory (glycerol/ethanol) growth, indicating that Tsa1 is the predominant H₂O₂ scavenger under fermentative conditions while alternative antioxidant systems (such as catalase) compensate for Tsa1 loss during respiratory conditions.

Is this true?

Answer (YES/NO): NO